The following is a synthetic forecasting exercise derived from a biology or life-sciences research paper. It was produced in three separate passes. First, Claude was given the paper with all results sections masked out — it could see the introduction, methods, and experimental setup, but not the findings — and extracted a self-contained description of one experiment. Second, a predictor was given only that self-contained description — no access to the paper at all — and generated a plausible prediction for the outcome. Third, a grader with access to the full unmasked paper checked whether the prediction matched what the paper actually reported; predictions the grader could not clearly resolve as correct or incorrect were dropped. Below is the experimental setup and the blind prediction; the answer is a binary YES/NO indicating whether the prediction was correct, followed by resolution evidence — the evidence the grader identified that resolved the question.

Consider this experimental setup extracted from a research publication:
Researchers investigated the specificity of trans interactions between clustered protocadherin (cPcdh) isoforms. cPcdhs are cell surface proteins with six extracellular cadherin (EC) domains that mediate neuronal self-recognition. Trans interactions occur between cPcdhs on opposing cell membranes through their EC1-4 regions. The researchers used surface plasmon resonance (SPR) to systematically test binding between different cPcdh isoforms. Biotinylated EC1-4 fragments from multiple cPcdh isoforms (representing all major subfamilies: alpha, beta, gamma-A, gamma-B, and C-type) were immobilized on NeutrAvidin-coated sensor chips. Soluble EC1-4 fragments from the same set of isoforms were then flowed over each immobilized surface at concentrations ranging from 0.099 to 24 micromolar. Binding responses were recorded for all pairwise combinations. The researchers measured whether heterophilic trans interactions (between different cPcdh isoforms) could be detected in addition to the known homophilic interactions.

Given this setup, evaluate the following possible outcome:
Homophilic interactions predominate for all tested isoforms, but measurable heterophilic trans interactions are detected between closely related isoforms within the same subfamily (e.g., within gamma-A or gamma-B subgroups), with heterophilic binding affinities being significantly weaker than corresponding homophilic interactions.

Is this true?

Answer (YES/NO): NO